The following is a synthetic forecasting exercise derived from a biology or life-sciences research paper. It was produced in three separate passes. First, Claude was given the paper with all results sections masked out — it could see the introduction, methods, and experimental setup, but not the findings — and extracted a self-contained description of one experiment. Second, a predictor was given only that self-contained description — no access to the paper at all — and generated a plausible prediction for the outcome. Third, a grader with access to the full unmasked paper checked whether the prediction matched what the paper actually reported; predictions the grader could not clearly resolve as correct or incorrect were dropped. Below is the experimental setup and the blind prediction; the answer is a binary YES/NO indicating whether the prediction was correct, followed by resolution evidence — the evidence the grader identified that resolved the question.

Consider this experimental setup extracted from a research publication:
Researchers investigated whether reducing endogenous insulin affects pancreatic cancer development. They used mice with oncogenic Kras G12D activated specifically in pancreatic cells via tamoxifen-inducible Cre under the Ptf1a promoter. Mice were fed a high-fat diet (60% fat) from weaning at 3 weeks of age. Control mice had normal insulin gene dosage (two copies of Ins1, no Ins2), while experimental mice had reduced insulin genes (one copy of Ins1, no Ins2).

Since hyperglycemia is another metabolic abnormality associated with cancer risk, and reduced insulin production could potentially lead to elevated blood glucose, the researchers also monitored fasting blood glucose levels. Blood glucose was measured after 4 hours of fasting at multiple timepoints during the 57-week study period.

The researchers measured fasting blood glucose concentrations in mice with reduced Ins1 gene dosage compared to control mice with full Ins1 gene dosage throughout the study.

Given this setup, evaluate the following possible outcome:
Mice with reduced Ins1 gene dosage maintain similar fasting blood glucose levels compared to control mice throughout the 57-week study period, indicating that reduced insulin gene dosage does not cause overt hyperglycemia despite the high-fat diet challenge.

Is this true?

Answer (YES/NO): YES